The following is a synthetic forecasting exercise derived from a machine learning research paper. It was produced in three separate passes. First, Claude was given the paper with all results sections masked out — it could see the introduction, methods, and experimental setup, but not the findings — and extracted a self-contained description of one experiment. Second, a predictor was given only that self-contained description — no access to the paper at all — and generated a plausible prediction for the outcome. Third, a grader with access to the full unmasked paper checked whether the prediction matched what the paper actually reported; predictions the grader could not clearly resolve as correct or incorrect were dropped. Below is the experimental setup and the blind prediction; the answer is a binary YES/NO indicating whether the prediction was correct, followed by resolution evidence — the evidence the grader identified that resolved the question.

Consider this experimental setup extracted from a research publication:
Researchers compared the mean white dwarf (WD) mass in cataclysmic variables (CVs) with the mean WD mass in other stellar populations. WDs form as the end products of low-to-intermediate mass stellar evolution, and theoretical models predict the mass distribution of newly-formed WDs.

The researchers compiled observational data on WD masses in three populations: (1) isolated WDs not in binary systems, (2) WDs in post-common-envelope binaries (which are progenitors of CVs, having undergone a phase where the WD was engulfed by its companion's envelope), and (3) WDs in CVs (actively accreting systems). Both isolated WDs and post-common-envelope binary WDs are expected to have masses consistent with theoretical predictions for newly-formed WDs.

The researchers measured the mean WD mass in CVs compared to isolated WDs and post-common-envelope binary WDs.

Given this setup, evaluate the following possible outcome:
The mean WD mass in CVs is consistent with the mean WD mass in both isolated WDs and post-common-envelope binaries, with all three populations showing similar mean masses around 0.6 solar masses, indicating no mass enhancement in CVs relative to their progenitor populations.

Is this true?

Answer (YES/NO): NO